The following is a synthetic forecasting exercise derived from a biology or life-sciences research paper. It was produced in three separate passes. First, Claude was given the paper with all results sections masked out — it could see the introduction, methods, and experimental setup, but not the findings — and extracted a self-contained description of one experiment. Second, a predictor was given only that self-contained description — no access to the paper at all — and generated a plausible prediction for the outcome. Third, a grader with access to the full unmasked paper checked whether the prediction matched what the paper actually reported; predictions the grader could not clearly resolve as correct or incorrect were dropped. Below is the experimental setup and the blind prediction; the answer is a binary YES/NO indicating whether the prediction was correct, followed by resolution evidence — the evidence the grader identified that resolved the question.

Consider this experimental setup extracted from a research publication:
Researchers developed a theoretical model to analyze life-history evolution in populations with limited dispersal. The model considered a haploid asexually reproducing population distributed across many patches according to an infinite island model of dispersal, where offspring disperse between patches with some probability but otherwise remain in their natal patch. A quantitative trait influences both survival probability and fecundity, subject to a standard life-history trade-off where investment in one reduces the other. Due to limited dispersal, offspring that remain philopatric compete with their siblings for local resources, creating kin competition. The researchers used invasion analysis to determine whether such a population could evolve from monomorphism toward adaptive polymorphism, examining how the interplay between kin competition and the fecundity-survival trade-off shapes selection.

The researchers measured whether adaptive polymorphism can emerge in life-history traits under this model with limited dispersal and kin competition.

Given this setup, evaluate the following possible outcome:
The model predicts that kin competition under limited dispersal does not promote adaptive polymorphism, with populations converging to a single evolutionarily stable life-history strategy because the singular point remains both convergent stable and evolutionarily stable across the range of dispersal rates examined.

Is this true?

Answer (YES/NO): NO